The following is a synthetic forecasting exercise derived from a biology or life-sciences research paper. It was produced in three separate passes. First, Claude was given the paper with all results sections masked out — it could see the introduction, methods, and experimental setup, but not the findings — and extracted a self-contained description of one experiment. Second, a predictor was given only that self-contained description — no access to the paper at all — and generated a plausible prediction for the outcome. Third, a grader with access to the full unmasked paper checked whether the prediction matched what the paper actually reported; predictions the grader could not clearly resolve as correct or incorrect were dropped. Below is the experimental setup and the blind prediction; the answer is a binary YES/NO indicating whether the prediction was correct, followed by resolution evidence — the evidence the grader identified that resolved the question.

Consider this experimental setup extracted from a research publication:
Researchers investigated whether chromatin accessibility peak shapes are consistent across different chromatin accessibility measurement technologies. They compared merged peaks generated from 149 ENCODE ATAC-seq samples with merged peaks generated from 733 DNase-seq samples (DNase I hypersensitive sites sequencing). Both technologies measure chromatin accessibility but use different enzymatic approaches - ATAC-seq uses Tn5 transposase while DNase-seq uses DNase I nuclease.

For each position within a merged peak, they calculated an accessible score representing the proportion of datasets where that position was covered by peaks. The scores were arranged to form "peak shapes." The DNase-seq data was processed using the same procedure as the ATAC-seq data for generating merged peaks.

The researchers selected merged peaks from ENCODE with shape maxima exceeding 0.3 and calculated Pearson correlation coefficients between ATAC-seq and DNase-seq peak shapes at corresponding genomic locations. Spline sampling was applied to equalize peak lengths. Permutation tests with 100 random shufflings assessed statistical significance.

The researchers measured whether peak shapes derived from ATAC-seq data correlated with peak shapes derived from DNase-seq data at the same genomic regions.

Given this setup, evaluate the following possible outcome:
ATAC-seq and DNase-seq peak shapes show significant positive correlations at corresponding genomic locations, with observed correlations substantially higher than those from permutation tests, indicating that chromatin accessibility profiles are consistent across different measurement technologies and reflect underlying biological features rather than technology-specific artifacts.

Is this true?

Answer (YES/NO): YES